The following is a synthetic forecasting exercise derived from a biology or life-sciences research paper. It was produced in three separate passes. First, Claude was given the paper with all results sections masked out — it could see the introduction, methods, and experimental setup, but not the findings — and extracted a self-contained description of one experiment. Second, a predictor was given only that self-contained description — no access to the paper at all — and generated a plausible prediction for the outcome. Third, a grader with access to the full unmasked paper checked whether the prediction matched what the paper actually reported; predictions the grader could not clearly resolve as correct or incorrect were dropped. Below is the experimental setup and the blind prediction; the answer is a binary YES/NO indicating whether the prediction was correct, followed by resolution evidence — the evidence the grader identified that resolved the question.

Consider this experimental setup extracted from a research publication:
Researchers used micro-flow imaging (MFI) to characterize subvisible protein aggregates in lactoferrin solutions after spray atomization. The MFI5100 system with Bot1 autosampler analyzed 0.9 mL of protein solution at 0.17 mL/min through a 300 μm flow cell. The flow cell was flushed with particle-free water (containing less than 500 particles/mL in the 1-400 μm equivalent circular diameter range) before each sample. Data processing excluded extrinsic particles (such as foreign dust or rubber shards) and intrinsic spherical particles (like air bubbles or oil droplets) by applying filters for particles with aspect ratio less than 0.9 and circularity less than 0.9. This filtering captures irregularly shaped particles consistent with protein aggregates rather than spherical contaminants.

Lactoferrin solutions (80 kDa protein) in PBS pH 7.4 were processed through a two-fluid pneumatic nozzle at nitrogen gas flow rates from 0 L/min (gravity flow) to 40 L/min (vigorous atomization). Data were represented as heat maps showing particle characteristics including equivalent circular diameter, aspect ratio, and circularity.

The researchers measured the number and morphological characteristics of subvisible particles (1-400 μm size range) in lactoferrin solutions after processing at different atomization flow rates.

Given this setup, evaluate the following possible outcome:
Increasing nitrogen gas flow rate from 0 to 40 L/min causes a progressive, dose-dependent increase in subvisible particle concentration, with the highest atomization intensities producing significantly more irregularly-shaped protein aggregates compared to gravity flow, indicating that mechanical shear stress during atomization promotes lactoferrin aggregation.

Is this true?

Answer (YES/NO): NO